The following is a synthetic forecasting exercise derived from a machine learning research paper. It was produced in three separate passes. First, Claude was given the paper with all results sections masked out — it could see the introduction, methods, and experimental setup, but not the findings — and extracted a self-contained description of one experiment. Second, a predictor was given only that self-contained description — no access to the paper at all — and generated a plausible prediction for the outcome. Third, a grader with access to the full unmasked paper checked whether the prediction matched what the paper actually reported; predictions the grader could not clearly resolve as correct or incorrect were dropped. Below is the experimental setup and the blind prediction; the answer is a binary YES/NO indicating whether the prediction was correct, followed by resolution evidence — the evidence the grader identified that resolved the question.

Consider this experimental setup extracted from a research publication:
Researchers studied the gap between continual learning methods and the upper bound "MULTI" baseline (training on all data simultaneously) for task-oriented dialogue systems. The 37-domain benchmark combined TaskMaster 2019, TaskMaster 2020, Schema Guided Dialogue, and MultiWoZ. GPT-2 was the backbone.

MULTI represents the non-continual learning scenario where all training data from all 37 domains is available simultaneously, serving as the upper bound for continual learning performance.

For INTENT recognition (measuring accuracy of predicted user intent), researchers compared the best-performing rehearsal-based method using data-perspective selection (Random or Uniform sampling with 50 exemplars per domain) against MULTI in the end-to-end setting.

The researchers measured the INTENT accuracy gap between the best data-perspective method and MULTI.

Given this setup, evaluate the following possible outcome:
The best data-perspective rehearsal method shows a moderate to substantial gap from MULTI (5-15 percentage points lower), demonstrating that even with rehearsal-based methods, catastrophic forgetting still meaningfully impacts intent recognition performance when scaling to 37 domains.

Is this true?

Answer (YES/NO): YES